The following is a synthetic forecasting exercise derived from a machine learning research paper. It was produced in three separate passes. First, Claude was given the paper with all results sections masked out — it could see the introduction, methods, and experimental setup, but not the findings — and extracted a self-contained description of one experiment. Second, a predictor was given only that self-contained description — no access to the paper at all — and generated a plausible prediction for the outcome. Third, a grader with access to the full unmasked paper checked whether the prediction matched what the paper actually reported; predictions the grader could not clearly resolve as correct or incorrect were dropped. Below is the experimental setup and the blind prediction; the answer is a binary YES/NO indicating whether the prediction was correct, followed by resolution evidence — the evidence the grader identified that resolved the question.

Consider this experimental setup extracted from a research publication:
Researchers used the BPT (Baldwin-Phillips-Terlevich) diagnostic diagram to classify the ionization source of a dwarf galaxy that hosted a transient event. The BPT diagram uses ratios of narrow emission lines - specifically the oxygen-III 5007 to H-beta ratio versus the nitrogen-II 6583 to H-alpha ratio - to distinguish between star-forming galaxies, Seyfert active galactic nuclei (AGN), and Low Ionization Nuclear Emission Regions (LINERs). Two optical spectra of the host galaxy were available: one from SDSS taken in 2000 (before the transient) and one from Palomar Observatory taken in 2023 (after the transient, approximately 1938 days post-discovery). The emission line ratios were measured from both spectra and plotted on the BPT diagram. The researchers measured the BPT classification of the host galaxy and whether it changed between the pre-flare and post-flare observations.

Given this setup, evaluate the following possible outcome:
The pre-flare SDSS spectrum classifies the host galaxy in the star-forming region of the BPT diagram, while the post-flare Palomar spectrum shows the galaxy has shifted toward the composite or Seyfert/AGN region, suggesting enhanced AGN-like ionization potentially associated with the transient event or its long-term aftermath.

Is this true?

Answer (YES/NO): NO